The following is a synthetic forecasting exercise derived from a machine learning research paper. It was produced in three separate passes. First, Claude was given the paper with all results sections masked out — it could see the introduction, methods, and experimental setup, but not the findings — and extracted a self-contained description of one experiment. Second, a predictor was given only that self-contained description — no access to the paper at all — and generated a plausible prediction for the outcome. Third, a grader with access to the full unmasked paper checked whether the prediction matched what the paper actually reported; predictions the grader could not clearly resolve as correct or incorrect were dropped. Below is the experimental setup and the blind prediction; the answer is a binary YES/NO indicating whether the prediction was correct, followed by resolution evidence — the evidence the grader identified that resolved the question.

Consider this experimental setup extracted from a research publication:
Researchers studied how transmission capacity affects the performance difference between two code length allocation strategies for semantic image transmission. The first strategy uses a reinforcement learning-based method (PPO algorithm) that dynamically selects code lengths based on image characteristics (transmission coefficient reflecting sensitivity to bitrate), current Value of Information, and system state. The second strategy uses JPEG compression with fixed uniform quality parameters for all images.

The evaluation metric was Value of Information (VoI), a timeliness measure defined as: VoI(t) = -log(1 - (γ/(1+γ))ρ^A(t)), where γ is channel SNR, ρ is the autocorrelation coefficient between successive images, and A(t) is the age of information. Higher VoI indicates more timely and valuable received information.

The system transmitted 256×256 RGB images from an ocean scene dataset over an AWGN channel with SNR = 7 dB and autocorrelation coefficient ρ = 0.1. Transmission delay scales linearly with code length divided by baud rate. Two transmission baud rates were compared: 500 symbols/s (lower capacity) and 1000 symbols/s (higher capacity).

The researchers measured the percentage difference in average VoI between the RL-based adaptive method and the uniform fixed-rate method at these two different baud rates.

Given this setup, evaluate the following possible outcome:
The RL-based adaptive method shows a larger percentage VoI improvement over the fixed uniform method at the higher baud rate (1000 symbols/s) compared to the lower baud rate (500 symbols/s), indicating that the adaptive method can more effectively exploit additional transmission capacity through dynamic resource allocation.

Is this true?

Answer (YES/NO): YES